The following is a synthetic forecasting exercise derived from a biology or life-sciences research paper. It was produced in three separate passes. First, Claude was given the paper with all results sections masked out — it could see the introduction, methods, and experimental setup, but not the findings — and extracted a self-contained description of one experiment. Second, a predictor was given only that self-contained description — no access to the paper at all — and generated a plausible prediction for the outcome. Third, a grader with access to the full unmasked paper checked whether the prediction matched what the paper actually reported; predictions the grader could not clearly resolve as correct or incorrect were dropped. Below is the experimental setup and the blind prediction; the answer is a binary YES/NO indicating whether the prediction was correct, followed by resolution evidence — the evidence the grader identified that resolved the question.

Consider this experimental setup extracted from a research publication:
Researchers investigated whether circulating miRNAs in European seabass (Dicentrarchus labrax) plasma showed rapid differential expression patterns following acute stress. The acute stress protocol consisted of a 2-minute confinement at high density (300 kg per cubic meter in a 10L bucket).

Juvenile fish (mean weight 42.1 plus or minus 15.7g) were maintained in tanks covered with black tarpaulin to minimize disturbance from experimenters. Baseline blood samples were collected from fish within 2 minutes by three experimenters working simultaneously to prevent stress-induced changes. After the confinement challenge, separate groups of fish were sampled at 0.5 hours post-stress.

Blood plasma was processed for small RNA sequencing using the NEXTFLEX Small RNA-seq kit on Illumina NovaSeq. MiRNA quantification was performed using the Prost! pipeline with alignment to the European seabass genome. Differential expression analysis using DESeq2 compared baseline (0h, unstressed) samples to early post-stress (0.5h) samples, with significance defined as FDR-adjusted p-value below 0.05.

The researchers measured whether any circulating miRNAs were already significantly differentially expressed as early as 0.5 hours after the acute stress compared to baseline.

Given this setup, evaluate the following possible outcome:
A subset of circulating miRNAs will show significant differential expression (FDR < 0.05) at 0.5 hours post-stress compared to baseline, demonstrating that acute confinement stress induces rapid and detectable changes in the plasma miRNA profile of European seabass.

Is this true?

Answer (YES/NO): YES